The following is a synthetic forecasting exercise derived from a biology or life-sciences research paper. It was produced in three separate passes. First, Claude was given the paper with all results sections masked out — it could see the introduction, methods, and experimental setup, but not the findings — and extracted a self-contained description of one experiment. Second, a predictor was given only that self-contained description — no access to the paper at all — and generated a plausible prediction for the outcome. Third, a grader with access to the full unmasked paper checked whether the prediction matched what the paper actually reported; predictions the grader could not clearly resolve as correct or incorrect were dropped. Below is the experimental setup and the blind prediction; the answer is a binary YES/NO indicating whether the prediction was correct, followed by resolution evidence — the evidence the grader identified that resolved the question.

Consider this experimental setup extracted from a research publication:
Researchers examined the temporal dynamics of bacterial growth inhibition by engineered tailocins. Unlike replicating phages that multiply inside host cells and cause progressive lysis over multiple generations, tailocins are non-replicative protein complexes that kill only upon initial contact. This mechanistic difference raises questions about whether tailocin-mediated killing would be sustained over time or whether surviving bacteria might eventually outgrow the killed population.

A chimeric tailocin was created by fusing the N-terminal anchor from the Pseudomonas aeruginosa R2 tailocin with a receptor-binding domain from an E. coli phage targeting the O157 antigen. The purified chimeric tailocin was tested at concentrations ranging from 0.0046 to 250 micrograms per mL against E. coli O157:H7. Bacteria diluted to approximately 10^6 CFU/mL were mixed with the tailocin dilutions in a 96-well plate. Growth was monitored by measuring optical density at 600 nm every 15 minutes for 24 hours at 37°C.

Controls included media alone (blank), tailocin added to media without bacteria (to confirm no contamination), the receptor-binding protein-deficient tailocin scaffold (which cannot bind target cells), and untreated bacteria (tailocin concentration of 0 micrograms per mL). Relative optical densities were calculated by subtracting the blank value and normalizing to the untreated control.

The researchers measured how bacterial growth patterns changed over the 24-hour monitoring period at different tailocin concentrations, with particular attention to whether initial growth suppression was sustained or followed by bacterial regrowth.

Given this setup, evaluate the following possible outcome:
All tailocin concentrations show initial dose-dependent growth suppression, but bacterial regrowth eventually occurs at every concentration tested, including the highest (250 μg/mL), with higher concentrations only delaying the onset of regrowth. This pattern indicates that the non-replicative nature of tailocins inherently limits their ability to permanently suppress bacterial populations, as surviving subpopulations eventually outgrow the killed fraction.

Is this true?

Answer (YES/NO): NO